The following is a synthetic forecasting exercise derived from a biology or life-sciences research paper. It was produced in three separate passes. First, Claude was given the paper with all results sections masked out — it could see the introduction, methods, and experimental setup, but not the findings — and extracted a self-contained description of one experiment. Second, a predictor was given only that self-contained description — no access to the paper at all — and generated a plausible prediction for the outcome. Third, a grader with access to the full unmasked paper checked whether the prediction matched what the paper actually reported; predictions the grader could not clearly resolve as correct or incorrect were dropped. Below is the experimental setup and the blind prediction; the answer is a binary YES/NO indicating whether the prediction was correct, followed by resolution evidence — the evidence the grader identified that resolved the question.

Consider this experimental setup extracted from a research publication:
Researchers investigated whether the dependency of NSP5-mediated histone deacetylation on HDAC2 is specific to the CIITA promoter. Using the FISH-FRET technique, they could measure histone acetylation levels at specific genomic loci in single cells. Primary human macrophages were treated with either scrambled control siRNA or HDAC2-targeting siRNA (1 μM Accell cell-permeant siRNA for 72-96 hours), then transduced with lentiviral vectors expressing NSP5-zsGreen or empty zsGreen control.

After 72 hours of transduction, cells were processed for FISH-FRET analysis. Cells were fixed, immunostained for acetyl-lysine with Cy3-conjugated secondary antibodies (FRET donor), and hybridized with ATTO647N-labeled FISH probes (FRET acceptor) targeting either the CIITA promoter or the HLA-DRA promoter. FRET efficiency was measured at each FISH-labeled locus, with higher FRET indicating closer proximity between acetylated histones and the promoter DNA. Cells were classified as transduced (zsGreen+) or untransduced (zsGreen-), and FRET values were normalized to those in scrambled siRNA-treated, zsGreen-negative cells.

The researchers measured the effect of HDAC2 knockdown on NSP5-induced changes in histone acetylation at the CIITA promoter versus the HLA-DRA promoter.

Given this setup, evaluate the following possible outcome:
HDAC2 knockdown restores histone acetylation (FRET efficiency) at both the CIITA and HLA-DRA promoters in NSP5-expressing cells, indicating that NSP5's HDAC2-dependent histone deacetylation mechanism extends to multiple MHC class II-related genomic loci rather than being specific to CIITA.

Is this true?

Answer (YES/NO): YES